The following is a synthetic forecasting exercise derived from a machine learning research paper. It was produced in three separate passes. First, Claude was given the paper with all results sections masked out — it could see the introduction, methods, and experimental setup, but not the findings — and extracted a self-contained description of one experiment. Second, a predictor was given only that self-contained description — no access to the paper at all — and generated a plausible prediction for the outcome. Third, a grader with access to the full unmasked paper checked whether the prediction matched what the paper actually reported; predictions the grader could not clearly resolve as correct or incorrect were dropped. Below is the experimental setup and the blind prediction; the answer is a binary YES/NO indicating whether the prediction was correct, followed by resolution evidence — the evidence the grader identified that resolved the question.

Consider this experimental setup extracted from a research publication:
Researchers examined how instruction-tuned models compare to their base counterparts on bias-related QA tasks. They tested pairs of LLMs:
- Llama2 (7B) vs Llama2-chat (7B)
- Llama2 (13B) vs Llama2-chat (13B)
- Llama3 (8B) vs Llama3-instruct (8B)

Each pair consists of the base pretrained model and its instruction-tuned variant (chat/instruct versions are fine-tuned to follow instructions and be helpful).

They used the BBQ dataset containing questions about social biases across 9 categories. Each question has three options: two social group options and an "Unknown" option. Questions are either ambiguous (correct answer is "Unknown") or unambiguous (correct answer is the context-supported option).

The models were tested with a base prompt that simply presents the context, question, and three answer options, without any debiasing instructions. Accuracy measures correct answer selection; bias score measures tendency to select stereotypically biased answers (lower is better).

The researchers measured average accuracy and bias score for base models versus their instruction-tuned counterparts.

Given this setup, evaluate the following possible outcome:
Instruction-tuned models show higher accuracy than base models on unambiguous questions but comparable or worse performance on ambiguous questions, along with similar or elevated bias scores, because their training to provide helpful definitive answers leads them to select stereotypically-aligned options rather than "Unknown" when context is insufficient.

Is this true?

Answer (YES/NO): NO